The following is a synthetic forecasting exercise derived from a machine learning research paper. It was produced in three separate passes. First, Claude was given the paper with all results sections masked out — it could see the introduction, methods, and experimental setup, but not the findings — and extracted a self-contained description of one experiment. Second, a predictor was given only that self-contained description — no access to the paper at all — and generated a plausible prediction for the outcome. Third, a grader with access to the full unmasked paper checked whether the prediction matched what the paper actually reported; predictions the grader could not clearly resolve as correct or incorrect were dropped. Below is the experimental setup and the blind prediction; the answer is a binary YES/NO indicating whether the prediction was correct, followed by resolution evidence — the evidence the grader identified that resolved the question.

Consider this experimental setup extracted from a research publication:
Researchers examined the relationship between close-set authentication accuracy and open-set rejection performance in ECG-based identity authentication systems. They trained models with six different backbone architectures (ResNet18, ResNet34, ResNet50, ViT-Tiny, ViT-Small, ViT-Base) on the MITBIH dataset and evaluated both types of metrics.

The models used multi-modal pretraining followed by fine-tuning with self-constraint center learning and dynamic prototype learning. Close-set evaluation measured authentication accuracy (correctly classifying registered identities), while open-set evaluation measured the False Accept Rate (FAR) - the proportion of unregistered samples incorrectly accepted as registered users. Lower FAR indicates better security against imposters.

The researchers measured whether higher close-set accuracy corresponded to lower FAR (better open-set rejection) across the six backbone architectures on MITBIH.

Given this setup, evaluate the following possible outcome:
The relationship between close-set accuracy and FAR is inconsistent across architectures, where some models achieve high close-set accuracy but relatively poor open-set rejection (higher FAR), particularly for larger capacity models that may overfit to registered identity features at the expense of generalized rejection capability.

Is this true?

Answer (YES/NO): NO